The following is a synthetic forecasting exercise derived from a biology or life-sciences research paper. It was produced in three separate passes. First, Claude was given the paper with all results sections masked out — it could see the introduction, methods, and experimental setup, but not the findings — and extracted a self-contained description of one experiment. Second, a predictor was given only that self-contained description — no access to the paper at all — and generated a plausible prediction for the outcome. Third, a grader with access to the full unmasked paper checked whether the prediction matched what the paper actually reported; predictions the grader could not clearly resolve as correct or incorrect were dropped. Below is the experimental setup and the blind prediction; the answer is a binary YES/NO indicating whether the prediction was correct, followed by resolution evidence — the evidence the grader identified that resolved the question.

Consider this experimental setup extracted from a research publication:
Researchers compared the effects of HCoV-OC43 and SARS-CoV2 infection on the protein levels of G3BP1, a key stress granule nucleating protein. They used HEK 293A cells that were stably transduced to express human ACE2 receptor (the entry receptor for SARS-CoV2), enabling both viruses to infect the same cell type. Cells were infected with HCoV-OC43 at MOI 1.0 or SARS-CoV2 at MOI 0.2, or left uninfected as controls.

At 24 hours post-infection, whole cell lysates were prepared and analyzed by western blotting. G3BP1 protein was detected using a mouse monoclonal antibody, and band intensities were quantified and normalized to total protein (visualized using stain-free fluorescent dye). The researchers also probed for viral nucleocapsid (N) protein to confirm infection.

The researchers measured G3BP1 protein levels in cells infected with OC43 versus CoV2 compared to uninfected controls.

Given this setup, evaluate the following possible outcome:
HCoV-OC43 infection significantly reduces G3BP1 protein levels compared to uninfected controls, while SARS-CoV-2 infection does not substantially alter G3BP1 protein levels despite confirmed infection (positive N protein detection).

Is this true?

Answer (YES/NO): NO